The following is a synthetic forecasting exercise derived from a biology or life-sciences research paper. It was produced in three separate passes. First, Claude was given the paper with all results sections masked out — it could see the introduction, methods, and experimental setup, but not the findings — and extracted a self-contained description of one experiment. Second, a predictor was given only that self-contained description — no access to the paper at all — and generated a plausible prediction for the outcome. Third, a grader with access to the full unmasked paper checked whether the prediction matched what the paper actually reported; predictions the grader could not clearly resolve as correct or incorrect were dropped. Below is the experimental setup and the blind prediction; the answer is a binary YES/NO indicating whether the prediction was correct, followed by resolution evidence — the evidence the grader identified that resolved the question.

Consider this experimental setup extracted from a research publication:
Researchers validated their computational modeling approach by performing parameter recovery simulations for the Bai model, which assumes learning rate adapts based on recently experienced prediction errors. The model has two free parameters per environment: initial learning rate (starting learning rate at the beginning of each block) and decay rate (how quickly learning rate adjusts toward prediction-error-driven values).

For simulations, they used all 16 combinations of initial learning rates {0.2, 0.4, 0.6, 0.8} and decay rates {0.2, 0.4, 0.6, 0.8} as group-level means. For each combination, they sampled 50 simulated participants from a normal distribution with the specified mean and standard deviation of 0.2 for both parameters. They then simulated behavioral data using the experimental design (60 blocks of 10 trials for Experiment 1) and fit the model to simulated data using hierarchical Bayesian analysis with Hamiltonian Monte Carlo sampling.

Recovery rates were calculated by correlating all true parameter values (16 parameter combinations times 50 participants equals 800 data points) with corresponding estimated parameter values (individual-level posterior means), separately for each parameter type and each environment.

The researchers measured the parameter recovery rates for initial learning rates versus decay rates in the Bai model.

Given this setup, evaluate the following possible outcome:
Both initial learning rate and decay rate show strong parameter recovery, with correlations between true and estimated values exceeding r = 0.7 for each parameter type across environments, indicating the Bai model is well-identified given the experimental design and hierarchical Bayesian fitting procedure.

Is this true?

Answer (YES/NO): YES